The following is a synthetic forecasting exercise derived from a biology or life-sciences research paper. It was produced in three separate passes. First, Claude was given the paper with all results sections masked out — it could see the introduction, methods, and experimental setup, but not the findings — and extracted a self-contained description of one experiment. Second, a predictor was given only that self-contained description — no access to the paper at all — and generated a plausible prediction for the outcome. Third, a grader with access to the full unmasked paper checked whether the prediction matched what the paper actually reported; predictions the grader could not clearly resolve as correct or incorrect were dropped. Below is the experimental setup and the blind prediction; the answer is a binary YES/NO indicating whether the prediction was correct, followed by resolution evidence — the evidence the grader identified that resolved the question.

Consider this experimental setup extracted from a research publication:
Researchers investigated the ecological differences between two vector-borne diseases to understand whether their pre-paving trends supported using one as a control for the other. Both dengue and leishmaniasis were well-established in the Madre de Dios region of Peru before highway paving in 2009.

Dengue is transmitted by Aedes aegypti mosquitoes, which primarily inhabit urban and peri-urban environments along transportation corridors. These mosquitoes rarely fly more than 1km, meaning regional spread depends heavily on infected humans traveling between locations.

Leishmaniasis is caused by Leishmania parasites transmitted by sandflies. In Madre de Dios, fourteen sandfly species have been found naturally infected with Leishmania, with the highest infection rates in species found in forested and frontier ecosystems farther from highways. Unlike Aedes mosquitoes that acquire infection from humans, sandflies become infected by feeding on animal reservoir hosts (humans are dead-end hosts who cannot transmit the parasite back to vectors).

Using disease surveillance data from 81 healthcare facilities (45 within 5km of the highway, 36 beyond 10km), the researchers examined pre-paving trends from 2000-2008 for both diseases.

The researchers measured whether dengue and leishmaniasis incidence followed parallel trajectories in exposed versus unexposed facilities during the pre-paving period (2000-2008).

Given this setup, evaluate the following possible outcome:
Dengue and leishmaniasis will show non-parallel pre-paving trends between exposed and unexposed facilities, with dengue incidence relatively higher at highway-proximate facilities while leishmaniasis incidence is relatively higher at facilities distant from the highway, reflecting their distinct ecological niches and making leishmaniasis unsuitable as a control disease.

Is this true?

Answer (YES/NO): NO